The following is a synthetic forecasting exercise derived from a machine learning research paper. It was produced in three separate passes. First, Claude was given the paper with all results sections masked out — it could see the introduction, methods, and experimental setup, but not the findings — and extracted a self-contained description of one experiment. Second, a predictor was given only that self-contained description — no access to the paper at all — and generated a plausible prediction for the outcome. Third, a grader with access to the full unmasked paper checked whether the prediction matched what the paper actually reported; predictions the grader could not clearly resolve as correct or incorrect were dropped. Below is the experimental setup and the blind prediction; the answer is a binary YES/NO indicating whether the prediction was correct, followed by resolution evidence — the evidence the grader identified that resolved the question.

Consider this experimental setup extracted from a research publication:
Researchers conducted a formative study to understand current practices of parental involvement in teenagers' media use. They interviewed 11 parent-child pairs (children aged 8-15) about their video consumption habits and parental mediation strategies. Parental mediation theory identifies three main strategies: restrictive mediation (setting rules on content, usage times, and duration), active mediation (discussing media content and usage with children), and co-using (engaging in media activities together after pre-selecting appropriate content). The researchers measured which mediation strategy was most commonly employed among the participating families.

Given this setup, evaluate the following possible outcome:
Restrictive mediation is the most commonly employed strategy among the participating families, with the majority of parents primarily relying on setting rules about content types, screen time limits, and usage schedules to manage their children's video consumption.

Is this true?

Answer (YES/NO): NO